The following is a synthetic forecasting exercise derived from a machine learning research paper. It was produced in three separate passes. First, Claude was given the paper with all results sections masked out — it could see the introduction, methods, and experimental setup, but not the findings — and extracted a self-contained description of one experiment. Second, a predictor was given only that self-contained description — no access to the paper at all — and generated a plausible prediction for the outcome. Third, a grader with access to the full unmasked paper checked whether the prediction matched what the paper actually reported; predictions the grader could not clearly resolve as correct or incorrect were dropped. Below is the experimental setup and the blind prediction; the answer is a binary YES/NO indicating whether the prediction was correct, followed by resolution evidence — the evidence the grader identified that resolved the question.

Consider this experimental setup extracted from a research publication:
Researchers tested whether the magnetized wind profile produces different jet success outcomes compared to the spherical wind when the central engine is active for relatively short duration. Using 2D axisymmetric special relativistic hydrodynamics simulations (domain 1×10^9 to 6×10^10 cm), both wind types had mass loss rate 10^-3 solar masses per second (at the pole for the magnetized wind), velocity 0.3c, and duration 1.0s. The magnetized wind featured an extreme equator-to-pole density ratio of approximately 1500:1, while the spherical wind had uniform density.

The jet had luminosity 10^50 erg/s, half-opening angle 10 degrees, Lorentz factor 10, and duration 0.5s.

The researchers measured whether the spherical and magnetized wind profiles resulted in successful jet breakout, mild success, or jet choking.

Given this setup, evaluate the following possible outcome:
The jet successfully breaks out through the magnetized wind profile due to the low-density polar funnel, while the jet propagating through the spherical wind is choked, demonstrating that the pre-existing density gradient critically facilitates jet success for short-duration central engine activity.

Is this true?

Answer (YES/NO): NO